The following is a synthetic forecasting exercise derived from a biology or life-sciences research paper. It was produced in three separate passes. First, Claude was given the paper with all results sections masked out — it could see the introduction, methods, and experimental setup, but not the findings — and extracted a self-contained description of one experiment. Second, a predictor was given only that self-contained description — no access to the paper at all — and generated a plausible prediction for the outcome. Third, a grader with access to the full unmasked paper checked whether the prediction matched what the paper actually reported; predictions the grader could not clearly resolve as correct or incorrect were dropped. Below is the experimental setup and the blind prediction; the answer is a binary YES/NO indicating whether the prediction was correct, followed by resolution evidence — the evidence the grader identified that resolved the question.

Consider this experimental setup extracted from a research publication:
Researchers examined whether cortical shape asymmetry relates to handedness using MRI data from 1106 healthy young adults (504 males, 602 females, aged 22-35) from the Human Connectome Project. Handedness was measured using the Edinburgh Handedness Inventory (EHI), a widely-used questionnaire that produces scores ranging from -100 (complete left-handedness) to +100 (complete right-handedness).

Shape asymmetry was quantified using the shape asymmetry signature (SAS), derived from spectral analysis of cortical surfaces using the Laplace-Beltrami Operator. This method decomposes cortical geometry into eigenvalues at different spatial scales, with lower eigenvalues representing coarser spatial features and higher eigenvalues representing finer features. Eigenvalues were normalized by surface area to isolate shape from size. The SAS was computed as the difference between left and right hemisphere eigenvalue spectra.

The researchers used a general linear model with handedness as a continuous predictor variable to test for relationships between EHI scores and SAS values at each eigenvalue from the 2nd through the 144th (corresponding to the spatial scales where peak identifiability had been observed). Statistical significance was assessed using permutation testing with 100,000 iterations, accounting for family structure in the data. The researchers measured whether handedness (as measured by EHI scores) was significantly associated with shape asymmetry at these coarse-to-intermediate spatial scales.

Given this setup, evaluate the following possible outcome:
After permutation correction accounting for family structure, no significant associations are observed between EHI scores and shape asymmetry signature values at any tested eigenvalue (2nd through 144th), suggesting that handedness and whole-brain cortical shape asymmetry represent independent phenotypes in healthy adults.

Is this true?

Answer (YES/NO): YES